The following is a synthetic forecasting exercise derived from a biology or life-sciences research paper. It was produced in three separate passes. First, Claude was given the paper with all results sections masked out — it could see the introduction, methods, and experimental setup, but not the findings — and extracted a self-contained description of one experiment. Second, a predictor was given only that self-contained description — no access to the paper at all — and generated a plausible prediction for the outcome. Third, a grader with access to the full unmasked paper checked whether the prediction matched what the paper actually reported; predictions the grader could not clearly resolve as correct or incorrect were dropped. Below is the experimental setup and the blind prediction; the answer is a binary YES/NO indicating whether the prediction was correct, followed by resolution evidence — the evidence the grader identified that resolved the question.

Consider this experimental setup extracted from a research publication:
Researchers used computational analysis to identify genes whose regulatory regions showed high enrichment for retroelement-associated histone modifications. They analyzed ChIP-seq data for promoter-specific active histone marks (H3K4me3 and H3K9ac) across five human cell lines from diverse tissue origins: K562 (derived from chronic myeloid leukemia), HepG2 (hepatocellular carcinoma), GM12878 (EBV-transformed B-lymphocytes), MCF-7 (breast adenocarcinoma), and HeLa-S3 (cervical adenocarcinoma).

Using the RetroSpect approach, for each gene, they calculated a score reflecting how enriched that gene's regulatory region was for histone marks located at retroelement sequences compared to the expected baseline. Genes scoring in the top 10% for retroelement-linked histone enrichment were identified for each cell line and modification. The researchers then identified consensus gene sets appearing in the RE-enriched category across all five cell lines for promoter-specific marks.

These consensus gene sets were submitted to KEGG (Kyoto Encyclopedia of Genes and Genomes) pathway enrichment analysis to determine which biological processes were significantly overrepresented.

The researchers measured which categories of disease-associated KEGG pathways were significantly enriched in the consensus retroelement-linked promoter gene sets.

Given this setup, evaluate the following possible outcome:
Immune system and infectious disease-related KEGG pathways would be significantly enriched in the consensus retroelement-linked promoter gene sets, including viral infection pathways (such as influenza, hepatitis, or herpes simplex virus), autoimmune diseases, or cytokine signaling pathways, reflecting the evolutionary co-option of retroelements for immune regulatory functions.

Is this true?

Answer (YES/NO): YES